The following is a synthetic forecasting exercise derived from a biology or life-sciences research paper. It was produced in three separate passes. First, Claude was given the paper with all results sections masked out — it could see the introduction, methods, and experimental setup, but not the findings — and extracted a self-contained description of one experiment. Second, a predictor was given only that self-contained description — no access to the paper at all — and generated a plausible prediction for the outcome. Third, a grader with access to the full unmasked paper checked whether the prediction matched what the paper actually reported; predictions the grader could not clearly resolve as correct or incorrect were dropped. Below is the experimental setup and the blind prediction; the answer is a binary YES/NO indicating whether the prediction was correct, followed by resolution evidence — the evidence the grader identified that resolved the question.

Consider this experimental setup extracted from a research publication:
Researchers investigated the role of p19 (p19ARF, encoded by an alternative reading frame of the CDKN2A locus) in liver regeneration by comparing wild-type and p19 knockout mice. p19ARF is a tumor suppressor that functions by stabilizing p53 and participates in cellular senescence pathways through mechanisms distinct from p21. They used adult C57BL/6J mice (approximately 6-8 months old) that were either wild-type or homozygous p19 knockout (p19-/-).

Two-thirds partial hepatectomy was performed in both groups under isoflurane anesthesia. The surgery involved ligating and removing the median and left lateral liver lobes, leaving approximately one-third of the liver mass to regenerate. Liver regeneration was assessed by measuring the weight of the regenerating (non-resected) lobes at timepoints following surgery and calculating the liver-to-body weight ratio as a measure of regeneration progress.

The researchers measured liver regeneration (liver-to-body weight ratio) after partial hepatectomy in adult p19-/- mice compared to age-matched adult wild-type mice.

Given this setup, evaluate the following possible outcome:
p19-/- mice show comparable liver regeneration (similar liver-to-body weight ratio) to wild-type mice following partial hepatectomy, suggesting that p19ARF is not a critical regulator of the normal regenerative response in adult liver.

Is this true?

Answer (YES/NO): YES